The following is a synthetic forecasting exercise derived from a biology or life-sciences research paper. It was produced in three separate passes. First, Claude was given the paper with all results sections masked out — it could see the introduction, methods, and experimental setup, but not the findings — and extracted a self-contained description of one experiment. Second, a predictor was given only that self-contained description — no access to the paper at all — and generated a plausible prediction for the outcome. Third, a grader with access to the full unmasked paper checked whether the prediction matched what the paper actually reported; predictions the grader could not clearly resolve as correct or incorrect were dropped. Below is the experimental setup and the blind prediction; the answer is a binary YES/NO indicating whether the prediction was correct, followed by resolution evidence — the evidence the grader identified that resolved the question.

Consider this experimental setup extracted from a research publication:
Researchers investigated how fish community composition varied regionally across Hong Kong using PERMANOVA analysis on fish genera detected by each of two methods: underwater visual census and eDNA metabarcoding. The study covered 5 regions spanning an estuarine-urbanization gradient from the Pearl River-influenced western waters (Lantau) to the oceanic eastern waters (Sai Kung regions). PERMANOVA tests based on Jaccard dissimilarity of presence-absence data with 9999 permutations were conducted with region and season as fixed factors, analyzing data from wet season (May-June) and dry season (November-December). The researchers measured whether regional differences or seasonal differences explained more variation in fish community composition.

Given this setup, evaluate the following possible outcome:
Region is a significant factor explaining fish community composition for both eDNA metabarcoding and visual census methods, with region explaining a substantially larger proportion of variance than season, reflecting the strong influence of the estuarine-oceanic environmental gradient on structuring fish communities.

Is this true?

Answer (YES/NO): NO